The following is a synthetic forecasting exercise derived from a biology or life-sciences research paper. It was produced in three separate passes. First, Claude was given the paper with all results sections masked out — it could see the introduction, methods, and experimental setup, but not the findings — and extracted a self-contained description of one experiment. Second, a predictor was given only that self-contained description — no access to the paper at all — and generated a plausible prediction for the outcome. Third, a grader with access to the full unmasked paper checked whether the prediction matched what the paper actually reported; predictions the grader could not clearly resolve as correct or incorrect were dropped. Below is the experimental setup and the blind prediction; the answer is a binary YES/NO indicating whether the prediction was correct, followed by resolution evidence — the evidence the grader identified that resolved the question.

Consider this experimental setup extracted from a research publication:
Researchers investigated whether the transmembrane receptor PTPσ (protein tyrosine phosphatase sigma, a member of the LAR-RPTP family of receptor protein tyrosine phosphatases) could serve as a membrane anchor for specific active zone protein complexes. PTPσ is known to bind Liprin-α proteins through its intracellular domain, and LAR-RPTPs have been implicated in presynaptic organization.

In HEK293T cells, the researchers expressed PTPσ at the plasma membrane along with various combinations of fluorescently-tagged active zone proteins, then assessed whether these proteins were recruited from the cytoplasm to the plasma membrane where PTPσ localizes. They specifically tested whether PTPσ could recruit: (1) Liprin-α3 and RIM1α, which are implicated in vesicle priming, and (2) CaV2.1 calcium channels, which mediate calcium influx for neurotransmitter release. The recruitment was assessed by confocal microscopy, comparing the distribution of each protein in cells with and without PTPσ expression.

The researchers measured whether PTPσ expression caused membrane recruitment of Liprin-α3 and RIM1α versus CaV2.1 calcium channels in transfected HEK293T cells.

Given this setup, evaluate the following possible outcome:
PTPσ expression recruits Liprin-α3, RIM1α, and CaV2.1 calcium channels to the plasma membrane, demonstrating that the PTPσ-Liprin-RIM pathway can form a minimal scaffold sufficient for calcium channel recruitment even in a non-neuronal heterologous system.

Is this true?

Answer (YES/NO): NO